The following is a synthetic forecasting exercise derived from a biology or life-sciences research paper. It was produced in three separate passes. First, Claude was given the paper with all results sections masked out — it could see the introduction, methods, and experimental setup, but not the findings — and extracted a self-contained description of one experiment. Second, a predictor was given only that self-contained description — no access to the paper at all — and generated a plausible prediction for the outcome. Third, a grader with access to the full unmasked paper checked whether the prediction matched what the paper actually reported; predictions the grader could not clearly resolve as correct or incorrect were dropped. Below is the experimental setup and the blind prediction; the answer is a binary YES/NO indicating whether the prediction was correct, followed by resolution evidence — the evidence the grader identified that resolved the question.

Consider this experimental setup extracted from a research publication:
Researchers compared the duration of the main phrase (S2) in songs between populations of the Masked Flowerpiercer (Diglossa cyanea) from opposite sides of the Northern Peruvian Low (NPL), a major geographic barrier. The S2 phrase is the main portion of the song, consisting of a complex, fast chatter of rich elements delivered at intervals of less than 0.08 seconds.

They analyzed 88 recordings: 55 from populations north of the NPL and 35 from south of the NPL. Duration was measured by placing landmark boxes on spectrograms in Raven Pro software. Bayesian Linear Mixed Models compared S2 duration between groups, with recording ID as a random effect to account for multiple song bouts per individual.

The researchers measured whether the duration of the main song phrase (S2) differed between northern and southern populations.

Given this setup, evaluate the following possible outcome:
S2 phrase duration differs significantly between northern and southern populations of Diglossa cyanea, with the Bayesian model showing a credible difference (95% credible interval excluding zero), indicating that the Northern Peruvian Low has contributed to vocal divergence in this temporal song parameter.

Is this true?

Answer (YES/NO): YES